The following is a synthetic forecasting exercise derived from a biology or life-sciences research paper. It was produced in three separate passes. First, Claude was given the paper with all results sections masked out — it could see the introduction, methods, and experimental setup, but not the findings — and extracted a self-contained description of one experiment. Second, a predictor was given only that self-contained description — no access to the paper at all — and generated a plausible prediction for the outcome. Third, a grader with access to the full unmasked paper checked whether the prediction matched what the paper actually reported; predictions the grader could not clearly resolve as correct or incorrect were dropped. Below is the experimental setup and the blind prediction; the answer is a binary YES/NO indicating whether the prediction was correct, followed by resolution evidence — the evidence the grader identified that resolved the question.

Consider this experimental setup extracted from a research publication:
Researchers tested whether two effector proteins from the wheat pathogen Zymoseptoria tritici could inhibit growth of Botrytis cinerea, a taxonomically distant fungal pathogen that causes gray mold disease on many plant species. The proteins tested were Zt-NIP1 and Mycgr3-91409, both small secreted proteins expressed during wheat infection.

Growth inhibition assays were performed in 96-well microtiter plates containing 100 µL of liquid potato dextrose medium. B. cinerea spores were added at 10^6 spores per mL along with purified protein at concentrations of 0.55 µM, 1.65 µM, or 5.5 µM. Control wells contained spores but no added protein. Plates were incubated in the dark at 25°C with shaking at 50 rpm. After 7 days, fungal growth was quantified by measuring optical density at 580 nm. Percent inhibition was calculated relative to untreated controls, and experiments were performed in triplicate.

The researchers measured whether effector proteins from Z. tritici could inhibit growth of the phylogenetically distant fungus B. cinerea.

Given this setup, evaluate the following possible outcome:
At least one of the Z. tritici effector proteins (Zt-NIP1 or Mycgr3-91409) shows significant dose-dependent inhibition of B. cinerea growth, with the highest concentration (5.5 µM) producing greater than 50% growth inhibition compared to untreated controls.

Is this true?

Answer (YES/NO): YES